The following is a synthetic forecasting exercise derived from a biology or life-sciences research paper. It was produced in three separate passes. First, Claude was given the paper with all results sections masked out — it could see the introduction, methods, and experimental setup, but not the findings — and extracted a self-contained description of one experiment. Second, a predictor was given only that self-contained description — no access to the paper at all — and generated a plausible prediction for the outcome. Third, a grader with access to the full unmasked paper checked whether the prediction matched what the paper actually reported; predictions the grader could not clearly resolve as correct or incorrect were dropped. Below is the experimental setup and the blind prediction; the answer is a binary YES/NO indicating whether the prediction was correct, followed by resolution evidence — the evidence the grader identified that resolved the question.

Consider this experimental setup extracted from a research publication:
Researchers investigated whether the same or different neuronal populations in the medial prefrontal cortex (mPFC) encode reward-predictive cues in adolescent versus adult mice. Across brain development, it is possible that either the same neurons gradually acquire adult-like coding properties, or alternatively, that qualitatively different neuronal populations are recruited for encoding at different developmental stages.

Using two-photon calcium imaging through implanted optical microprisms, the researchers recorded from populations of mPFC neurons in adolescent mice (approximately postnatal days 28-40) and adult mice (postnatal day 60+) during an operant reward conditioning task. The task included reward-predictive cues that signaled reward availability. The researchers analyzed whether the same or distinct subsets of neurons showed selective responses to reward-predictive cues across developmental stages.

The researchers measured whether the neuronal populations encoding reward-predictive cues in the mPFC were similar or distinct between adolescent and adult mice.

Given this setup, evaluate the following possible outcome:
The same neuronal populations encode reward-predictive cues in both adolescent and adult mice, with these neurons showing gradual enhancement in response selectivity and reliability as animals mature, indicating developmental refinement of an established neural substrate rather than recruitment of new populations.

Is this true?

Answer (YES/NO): NO